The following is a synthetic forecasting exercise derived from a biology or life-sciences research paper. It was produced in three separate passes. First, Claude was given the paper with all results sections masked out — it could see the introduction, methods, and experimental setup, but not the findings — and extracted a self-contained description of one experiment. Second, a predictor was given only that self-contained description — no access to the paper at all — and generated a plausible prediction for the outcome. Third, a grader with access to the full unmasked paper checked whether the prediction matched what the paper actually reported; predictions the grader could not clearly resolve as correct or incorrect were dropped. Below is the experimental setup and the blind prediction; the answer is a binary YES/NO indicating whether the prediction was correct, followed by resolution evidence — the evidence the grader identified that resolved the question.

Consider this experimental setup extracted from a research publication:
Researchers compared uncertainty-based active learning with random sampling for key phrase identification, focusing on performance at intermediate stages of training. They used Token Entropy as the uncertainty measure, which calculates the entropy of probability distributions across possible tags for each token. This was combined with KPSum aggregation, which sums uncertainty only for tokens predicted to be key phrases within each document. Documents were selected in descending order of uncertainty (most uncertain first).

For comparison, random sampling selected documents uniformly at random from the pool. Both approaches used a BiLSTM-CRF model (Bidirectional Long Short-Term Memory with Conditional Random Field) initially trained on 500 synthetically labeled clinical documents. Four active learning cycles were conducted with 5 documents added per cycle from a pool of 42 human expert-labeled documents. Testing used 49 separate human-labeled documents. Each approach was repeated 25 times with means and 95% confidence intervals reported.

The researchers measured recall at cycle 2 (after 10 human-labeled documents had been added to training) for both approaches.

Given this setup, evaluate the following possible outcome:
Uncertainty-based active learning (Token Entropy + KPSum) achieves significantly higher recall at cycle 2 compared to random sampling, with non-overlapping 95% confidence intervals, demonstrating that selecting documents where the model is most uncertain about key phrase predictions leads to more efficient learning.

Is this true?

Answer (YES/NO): NO